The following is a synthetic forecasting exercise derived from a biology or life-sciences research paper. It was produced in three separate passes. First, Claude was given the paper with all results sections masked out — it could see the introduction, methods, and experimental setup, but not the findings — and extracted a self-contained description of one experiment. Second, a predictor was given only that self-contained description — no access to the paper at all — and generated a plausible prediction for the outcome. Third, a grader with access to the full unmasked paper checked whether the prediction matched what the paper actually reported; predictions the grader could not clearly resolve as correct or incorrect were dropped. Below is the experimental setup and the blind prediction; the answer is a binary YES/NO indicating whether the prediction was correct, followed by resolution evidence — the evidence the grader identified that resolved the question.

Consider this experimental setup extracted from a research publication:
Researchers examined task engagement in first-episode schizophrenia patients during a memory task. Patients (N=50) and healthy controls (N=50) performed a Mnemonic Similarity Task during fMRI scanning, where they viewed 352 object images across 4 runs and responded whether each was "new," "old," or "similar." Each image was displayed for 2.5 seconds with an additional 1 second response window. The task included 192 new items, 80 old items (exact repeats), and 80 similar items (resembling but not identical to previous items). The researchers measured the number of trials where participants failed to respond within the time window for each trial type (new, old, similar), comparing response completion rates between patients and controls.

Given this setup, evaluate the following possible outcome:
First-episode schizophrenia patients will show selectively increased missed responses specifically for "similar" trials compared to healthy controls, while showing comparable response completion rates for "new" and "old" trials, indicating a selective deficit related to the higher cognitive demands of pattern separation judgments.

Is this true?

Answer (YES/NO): NO